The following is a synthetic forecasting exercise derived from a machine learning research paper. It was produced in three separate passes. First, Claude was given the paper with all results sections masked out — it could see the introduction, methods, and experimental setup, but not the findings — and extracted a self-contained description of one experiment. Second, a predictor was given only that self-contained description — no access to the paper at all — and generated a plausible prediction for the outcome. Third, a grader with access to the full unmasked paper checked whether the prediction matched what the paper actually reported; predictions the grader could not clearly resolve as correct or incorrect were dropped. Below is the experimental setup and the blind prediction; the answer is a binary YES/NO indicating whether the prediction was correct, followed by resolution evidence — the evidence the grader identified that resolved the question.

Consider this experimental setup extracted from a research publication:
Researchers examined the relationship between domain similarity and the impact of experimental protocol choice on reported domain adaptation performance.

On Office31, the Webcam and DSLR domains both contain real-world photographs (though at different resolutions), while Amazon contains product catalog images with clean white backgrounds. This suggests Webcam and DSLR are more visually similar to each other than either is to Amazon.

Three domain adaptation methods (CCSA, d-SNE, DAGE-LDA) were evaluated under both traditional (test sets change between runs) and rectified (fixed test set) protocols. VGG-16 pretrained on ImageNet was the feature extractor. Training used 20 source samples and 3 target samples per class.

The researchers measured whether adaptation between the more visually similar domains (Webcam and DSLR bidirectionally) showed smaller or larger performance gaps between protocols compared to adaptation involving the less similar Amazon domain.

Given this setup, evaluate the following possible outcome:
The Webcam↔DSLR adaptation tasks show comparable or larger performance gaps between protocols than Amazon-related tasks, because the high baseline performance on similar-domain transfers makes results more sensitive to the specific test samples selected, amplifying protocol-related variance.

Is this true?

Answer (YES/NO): NO